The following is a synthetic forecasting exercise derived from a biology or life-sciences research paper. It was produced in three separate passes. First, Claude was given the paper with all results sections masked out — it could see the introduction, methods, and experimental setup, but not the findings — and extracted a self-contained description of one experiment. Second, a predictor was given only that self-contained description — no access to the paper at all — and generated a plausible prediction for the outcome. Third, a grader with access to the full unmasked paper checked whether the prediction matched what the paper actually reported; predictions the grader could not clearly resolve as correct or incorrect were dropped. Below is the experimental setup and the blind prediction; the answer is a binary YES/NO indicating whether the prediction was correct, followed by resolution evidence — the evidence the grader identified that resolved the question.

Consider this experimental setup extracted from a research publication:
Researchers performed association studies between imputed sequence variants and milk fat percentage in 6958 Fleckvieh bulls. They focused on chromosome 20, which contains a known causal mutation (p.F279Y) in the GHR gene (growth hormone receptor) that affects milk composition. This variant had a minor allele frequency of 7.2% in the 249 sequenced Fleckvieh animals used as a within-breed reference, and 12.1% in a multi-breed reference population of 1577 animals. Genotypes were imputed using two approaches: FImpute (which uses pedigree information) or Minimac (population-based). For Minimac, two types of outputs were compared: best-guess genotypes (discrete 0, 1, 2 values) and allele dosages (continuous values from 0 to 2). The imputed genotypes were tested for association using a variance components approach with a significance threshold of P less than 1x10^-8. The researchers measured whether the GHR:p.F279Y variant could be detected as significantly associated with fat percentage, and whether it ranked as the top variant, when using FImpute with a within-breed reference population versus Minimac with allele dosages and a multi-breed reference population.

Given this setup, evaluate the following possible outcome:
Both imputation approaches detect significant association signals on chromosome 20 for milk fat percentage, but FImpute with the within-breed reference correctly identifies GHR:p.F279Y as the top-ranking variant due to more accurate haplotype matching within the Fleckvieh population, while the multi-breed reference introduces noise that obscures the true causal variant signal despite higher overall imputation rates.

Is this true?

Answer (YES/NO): NO